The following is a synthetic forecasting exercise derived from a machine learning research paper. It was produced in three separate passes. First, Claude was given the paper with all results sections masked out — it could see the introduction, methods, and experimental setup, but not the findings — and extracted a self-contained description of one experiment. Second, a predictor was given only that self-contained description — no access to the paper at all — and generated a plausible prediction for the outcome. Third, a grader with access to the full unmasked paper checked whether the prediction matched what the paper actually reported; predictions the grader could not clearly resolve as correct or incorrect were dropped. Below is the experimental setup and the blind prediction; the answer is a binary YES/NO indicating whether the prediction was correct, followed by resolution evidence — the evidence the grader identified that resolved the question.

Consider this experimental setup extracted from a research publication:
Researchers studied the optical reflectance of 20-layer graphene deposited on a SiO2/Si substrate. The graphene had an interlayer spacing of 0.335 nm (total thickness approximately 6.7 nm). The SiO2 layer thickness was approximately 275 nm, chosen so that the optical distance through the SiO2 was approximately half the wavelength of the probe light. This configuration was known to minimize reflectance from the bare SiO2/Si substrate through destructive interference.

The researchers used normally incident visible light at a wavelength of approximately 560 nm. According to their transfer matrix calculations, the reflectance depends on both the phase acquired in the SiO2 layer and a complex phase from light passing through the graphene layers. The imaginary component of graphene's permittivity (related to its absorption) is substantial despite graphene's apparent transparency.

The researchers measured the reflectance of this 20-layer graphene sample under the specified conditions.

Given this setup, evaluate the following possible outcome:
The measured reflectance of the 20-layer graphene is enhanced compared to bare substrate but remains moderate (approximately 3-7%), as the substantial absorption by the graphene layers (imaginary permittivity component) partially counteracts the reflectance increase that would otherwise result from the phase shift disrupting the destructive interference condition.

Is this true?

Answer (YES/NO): NO